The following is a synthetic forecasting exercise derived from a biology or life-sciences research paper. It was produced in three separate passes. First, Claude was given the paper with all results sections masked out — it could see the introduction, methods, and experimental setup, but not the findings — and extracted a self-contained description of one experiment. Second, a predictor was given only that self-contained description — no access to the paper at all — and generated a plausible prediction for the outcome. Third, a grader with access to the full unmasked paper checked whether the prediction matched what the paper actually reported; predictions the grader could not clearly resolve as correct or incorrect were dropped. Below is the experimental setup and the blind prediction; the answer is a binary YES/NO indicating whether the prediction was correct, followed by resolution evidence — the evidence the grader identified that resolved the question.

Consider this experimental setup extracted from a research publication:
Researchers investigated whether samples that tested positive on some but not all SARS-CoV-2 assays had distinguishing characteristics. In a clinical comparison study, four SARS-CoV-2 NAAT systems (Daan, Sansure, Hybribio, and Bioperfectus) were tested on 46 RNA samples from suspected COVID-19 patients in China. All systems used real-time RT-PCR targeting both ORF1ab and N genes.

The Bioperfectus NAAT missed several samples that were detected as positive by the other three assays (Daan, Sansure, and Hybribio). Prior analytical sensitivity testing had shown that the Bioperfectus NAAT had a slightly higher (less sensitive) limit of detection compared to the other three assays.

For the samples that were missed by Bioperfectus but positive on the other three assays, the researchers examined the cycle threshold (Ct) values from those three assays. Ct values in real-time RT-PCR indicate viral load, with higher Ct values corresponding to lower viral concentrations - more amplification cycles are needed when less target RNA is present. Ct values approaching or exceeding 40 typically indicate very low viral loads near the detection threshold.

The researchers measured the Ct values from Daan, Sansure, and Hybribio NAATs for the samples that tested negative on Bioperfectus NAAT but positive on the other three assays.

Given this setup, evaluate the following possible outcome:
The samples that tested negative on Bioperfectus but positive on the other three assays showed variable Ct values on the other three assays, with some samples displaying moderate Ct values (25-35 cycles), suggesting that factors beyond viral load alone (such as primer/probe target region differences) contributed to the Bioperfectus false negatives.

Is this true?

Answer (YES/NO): NO